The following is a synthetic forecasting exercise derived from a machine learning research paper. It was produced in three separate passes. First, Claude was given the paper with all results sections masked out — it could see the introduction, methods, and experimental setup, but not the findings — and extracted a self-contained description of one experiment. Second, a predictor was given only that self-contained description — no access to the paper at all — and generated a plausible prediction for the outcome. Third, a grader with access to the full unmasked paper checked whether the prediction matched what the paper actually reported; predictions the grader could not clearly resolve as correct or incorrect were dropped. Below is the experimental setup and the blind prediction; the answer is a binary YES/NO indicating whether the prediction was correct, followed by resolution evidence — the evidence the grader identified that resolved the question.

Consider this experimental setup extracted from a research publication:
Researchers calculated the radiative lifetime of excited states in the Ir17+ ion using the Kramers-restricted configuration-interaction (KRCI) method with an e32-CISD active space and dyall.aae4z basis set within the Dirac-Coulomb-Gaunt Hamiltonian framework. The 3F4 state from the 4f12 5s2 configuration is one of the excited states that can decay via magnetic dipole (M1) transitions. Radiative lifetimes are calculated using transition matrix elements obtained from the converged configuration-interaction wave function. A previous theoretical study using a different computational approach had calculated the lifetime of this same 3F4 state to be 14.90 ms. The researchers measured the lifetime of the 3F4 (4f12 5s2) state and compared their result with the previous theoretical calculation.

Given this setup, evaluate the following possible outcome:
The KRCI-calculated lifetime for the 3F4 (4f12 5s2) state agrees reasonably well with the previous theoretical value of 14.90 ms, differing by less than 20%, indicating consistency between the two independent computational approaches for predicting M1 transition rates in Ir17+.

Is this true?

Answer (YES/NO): NO